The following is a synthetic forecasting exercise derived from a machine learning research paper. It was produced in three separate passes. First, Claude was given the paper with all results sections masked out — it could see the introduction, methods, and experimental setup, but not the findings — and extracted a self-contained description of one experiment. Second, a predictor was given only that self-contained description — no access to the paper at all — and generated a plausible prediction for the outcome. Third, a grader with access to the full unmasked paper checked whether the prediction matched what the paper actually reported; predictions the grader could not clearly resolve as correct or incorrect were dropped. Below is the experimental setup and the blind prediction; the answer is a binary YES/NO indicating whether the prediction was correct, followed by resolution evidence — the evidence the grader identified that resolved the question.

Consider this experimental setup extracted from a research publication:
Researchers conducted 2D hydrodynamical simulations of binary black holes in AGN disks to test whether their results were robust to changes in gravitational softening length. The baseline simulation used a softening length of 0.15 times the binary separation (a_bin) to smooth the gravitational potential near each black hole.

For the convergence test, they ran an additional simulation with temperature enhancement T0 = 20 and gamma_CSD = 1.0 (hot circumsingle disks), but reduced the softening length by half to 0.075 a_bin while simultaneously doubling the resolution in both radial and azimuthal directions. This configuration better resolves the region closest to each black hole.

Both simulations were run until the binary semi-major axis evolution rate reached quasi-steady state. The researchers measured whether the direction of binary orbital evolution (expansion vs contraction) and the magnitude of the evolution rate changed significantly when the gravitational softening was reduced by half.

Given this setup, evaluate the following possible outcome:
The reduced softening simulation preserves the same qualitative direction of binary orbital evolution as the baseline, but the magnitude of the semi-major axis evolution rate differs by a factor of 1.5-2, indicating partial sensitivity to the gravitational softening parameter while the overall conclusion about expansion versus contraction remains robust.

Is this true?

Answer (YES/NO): NO